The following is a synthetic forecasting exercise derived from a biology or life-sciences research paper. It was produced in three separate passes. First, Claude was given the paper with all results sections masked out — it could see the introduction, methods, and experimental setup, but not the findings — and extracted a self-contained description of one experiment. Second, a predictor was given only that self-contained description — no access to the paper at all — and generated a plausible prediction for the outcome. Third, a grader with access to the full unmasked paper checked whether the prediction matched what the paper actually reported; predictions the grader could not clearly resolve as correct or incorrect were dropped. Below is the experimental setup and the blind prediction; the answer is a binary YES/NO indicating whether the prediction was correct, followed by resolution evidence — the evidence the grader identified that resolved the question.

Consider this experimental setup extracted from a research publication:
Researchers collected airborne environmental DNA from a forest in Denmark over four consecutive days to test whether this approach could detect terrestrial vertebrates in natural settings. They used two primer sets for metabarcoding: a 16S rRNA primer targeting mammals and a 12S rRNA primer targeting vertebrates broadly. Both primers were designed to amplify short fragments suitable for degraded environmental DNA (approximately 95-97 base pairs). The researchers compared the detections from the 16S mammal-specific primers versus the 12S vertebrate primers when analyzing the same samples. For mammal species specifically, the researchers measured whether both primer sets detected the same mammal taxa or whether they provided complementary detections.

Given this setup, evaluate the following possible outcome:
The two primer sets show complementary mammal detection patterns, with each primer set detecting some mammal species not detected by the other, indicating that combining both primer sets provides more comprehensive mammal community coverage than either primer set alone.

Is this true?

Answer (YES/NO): YES